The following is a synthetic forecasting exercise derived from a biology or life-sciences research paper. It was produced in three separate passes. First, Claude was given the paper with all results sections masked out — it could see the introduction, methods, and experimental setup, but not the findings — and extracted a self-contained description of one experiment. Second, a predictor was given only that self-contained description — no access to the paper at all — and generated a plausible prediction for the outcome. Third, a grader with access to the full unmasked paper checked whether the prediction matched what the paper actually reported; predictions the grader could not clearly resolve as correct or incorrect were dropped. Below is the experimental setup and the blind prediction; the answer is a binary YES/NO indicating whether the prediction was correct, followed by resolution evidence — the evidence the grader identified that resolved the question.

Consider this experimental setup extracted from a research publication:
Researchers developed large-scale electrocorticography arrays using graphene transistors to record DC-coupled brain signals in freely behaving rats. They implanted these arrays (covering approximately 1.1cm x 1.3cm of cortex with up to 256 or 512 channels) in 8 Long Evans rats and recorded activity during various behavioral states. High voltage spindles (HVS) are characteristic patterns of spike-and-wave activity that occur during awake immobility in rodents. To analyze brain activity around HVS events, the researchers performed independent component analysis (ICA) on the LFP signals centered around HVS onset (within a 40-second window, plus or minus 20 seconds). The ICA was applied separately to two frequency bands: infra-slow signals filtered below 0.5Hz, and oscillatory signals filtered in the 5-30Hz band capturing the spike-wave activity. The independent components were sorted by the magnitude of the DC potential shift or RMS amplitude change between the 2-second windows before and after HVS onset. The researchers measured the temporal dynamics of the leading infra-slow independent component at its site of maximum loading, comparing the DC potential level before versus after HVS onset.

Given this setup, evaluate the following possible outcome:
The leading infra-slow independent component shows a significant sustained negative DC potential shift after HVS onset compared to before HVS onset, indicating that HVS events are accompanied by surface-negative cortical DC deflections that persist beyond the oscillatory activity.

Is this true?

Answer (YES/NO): NO